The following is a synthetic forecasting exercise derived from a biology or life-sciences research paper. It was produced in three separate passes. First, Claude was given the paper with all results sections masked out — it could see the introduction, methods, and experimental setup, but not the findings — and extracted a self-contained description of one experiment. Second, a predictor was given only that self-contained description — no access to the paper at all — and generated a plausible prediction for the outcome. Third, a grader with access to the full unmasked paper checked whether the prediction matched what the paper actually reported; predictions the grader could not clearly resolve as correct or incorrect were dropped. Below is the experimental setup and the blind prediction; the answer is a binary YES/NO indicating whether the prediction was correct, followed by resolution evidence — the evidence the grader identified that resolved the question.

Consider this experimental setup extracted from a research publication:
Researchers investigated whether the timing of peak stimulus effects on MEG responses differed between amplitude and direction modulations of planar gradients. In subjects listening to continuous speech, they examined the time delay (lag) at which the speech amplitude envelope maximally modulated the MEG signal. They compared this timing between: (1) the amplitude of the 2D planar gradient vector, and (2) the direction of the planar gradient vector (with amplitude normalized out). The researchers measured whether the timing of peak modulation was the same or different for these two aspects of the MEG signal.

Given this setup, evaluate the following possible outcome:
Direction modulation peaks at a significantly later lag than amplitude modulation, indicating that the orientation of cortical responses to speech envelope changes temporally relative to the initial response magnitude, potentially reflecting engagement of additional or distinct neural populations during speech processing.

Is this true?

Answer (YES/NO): YES